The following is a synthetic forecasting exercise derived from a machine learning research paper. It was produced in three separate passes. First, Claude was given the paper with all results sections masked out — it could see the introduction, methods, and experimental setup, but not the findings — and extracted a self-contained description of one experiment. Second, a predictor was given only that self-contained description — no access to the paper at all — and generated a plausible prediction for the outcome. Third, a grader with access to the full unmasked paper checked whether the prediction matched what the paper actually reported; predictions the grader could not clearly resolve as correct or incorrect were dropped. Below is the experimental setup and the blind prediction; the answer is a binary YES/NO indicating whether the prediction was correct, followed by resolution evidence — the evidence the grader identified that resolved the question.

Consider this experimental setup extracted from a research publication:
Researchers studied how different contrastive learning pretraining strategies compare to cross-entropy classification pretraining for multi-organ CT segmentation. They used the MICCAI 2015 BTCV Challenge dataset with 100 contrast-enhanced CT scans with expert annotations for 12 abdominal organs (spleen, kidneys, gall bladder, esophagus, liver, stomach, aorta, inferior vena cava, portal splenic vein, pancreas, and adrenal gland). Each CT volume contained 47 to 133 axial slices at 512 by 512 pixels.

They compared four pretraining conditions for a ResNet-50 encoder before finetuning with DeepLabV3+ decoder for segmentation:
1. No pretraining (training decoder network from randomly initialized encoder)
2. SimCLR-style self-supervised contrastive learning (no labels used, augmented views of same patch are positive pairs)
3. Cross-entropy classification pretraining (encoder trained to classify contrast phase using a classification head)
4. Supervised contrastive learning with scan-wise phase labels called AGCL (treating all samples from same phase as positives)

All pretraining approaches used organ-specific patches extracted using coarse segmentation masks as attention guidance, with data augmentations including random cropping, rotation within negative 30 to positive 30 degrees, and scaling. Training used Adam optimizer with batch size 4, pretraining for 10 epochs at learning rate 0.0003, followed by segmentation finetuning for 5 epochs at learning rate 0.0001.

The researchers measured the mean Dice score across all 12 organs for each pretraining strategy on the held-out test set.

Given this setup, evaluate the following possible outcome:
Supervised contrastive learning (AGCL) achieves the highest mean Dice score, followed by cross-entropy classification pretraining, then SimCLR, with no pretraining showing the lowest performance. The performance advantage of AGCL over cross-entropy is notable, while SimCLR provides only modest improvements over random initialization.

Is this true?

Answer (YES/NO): NO